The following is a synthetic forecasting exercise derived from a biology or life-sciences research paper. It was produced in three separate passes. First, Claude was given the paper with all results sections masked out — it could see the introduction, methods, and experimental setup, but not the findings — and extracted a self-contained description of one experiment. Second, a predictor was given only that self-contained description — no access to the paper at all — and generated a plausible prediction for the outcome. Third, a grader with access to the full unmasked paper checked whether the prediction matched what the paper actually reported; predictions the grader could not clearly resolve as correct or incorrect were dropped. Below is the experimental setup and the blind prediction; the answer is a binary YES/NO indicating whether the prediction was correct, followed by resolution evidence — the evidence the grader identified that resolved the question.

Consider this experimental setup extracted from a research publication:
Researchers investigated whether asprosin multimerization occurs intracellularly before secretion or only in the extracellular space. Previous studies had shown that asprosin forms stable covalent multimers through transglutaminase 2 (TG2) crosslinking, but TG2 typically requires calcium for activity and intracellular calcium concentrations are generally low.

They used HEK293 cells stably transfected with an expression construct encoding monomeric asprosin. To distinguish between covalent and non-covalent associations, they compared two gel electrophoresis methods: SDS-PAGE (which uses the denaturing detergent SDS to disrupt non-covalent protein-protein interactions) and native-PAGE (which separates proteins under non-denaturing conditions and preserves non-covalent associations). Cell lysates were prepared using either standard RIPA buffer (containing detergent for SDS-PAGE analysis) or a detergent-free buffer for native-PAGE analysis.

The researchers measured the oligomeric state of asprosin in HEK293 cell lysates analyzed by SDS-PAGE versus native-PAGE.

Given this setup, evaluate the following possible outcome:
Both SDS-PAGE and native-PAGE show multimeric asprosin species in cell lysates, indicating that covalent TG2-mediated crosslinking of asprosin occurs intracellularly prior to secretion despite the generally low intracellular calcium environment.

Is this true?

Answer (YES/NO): YES